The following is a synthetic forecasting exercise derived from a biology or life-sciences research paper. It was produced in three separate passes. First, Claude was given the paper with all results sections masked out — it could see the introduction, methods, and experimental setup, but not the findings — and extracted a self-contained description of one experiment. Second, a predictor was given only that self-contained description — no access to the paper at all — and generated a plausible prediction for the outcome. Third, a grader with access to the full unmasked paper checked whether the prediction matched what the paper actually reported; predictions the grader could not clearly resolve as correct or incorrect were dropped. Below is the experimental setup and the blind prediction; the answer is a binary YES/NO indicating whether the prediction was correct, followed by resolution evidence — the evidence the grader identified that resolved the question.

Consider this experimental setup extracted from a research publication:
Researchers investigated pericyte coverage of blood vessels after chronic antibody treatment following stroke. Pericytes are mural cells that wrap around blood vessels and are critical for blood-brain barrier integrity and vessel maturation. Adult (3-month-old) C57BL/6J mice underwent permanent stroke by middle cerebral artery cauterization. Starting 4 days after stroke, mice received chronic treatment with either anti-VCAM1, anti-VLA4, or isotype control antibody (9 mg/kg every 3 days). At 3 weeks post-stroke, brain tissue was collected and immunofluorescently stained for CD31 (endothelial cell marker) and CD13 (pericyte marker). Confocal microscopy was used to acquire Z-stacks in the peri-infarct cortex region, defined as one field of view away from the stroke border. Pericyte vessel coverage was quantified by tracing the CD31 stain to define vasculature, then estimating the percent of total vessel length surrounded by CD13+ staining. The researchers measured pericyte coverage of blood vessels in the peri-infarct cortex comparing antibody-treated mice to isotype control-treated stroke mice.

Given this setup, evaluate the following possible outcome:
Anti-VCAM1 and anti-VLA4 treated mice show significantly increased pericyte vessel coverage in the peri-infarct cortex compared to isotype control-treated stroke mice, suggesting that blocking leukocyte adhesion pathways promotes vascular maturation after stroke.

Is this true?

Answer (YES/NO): YES